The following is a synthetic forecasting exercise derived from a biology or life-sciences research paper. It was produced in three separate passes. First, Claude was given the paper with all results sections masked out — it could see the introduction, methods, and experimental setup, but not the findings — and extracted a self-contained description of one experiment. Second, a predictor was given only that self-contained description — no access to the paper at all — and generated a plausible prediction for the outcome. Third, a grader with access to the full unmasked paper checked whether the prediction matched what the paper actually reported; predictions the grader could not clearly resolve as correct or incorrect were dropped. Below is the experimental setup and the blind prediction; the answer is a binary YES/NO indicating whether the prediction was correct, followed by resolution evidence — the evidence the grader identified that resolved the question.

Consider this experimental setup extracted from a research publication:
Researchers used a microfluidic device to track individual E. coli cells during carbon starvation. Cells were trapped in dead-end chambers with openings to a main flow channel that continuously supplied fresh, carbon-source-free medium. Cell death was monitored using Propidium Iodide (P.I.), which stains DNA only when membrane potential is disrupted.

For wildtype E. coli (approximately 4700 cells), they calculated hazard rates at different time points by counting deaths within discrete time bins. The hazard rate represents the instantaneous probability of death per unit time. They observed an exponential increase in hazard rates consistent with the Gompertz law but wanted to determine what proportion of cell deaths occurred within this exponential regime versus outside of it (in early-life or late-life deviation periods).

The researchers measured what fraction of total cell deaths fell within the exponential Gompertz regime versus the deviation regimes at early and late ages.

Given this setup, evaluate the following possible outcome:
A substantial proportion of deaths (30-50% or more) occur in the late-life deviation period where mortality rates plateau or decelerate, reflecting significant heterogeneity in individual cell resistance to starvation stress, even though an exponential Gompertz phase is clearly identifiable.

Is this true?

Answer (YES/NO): NO